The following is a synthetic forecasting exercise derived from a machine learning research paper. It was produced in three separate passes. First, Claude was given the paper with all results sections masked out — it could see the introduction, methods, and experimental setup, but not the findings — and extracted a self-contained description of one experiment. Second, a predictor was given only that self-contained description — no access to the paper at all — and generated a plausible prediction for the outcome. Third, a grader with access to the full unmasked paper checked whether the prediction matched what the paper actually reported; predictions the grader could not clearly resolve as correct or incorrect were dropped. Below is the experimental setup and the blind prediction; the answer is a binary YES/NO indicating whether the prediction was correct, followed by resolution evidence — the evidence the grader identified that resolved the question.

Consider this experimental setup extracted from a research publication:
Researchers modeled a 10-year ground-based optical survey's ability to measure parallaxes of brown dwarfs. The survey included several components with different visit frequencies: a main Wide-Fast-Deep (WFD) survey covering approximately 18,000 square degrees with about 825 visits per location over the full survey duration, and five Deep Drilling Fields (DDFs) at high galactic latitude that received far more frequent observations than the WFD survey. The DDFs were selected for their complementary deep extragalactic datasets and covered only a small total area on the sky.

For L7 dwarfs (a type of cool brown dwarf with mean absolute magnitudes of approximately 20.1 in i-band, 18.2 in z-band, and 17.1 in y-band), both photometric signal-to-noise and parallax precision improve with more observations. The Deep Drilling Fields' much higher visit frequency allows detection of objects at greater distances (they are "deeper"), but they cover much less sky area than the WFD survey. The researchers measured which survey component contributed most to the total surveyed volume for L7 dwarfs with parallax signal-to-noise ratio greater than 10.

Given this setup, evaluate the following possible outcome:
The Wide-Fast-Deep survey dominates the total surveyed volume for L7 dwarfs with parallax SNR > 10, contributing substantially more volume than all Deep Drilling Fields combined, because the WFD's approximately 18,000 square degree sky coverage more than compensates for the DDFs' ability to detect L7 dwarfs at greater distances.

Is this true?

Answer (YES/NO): YES